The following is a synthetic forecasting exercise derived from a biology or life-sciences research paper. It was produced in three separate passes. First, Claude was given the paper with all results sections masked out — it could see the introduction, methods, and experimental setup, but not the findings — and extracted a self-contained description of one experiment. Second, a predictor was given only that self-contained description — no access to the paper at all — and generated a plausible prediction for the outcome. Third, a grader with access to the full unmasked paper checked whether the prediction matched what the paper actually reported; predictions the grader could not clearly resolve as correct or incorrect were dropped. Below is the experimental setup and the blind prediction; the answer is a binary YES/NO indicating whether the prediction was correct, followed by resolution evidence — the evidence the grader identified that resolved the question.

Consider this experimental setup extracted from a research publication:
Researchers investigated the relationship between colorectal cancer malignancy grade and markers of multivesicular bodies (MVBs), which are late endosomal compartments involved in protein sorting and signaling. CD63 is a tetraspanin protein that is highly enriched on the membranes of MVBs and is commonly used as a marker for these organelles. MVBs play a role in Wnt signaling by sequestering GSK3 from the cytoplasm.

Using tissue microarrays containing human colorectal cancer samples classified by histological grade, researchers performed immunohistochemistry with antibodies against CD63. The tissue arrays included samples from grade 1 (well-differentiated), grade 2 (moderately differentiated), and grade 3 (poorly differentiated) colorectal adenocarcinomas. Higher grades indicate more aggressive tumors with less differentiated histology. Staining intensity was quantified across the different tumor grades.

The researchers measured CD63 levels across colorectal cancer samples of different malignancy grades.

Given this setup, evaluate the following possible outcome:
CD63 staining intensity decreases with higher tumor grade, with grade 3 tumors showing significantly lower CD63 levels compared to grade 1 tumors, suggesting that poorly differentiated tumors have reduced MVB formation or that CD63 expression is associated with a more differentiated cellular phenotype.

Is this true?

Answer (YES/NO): NO